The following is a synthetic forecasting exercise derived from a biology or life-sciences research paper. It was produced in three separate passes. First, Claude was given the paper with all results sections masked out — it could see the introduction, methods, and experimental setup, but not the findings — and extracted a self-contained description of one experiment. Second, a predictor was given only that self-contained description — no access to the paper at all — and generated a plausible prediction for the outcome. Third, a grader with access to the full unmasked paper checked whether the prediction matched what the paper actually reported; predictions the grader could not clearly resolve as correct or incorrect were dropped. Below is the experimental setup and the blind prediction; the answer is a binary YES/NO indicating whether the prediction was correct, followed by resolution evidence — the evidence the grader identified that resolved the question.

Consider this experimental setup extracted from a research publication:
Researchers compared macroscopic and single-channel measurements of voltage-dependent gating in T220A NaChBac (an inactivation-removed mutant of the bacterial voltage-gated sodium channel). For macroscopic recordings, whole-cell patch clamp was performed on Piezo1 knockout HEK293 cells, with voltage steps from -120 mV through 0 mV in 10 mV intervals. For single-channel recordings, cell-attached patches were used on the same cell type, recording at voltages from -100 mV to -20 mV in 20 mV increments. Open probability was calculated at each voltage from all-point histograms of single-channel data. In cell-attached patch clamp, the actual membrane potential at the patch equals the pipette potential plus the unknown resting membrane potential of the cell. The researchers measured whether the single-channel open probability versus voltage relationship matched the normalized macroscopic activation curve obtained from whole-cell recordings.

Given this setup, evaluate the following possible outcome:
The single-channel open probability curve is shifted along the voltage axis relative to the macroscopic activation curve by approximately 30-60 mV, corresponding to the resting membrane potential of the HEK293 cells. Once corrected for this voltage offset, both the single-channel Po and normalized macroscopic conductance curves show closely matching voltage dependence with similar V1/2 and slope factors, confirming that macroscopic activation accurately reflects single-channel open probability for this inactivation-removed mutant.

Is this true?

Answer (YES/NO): NO